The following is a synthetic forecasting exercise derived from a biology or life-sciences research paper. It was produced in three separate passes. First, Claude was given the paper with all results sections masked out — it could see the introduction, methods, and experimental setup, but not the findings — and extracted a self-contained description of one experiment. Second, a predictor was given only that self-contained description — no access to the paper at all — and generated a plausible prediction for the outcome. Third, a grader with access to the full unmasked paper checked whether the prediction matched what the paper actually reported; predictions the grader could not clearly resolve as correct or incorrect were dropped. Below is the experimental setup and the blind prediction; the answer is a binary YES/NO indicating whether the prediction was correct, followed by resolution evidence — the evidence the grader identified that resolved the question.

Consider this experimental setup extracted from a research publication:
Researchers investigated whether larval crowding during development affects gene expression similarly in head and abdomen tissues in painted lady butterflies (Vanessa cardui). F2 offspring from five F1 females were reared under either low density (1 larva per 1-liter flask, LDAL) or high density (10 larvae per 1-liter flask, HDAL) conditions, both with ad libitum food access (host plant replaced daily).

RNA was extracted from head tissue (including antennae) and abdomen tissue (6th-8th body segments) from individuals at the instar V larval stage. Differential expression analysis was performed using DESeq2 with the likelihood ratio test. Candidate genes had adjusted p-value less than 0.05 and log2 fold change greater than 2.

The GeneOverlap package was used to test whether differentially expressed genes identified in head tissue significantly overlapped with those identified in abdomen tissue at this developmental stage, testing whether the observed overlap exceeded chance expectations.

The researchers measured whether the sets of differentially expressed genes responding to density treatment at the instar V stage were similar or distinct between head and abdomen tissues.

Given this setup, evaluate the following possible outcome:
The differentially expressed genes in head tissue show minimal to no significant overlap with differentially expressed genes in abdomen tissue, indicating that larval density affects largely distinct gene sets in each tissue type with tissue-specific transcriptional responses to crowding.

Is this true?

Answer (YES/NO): NO